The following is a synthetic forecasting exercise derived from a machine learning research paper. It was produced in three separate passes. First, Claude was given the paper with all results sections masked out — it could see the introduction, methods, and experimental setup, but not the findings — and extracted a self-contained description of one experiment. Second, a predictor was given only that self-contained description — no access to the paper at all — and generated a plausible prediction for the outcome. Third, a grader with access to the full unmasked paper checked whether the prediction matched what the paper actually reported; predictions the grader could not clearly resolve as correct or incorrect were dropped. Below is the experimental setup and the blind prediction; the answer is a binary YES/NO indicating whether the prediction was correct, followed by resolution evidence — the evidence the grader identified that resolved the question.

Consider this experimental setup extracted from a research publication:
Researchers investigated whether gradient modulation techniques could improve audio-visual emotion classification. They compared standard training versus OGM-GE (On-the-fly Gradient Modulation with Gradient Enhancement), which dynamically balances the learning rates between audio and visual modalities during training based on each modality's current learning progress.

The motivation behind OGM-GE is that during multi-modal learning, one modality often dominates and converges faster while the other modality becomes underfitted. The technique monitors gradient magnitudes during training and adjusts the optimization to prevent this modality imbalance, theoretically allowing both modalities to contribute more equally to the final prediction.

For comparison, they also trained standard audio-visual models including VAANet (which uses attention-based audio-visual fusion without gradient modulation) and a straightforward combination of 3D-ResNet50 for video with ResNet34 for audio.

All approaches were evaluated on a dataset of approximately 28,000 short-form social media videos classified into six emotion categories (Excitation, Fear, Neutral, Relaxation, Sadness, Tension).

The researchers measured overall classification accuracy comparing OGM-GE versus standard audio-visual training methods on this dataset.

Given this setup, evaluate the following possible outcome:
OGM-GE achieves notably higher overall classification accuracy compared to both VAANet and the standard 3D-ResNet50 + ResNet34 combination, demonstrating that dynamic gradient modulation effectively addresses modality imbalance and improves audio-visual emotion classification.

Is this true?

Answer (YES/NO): NO